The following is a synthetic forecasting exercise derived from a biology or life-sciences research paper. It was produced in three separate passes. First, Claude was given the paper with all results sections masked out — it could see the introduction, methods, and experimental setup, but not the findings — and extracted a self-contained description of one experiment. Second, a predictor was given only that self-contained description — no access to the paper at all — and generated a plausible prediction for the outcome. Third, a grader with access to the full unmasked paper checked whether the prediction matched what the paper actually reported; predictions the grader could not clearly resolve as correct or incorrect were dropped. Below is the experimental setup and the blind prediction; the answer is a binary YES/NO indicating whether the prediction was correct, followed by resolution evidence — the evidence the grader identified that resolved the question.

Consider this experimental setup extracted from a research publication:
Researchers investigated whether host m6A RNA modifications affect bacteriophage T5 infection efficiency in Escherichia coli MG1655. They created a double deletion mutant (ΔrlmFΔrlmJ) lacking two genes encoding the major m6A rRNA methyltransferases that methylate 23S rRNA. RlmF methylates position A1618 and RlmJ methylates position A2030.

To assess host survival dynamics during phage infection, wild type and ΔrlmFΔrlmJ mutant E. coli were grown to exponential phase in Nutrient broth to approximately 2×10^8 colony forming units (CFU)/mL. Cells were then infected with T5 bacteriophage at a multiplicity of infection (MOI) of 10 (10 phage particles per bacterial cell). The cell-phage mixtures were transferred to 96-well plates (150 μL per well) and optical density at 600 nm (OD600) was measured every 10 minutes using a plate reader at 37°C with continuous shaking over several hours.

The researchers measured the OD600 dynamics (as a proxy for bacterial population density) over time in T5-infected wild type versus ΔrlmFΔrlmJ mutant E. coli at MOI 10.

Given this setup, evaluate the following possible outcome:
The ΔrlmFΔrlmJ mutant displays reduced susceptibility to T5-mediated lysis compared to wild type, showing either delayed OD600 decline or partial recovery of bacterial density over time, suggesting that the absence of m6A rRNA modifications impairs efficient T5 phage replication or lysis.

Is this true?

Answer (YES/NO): NO